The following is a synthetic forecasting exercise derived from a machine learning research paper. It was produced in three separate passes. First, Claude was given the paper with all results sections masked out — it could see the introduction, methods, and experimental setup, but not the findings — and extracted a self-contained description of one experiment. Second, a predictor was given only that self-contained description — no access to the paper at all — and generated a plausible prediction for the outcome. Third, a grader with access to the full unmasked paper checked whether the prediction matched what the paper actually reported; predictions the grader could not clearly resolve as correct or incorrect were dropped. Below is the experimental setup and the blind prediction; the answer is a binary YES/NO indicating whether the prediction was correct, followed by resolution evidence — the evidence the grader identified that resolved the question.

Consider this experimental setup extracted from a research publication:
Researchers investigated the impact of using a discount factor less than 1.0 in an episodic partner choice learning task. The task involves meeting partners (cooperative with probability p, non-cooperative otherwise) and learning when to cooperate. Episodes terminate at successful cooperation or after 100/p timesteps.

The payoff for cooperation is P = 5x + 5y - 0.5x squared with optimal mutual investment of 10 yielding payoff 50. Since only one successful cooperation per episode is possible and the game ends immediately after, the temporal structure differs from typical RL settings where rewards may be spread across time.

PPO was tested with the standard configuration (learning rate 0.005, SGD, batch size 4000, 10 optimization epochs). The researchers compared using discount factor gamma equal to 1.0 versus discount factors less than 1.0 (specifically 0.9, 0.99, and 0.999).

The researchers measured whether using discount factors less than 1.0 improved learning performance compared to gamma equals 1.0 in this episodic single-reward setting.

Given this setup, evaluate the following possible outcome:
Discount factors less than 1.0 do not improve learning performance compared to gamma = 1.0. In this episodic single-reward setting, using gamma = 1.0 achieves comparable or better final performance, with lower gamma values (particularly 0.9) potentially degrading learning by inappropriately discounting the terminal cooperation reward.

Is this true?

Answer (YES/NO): YES